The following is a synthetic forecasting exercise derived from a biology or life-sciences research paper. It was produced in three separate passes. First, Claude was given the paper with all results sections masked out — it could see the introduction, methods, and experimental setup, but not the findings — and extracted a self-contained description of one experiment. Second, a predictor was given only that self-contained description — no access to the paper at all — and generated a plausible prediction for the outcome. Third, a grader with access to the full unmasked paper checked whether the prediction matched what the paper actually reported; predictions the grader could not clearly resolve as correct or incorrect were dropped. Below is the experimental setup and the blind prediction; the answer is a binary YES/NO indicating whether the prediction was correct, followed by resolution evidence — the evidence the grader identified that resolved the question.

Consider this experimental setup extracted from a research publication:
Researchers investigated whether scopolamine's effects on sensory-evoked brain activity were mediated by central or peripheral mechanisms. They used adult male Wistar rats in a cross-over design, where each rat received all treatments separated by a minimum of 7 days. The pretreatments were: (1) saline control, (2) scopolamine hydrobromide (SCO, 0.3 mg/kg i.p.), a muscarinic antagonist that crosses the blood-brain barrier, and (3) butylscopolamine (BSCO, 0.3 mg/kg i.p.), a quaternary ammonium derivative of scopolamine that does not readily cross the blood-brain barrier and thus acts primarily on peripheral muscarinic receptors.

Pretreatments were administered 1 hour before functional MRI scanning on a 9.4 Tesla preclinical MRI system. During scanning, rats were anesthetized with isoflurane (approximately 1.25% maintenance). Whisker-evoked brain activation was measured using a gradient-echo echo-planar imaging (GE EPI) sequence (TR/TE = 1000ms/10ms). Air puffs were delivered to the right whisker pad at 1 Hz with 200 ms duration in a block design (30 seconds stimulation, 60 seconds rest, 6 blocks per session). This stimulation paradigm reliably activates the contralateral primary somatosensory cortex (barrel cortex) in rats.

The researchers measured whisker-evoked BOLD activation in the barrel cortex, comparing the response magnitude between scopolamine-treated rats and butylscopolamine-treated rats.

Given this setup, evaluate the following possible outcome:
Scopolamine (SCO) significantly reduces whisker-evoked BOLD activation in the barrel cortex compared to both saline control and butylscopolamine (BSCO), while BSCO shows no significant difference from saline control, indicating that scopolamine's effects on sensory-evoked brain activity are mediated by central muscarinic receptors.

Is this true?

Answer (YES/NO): YES